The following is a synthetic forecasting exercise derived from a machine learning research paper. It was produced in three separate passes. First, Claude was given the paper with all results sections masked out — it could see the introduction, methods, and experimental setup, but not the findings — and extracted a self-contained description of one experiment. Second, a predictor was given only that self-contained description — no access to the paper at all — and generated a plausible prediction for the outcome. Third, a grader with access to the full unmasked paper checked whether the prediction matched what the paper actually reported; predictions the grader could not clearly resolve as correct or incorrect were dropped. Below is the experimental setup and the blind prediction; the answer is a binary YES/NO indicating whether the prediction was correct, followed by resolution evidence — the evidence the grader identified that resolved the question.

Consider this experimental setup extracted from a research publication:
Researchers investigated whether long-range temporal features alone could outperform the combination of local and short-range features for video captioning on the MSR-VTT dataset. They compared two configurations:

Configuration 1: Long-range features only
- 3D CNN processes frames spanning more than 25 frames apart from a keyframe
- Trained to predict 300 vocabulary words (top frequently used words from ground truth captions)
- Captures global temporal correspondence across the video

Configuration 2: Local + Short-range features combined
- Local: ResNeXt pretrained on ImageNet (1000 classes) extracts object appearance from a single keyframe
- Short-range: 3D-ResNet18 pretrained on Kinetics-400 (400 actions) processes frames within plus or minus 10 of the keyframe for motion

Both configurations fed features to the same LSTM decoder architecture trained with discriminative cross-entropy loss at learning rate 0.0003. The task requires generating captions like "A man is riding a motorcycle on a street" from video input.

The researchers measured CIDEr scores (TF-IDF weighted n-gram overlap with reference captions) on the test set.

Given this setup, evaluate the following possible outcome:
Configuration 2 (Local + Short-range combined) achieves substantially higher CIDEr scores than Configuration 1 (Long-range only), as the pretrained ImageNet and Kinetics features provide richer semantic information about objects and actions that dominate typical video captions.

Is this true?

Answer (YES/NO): NO